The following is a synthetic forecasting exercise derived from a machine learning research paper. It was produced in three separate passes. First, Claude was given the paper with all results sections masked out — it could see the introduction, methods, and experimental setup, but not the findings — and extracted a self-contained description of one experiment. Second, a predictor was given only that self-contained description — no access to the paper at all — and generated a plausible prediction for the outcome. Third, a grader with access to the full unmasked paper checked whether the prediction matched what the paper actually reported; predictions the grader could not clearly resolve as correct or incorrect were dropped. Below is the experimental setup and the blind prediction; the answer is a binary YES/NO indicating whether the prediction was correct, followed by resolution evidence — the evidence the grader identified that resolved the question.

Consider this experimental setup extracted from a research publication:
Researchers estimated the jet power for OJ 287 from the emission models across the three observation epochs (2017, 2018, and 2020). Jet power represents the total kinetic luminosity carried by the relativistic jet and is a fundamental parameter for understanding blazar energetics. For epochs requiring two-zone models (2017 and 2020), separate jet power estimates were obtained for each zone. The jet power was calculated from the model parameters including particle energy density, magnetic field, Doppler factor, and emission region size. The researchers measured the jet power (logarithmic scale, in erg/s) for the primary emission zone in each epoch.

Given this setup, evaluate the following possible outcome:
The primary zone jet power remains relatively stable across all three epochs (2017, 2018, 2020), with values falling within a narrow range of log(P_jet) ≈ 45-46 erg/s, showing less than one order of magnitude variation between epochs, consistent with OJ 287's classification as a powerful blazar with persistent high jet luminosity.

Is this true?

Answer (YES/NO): YES